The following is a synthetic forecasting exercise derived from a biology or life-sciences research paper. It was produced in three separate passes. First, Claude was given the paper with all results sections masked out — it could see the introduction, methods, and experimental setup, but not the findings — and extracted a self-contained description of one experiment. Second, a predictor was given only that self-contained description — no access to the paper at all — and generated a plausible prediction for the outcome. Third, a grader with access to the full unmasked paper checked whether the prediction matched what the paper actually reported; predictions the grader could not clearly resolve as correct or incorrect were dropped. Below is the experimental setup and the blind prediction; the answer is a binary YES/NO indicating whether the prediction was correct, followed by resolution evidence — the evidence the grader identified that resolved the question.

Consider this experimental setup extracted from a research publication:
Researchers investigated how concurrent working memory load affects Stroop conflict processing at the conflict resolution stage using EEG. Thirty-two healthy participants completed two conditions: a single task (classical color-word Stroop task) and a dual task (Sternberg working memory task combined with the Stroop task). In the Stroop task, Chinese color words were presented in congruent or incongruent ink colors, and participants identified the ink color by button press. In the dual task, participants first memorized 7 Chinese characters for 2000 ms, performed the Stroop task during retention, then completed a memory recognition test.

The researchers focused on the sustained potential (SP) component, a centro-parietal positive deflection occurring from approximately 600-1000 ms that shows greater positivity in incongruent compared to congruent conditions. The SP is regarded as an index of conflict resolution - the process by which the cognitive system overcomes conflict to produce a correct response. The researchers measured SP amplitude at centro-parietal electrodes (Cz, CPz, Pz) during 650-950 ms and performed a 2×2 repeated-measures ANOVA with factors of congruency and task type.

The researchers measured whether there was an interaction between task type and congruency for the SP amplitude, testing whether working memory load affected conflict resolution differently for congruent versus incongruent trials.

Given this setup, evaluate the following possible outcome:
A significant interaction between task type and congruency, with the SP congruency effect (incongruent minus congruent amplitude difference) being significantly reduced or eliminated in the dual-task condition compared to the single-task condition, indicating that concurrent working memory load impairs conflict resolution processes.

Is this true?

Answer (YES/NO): YES